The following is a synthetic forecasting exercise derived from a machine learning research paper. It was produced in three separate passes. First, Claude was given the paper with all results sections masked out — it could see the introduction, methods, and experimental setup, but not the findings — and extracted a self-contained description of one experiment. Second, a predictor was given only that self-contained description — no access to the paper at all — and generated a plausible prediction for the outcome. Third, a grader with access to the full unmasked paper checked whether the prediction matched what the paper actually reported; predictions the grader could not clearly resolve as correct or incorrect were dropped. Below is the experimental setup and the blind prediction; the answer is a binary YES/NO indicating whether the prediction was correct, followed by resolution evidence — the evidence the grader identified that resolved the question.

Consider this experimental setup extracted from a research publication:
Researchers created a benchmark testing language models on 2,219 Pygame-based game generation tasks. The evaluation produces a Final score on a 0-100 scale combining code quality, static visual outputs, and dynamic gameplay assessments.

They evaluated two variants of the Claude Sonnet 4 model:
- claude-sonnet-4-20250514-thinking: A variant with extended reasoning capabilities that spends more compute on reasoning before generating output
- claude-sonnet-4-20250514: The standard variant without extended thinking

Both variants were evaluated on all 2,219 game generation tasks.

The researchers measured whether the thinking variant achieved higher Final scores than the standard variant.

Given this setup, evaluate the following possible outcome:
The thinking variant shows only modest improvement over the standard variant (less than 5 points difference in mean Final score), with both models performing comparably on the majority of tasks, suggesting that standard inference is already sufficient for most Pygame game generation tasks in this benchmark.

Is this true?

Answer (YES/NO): YES